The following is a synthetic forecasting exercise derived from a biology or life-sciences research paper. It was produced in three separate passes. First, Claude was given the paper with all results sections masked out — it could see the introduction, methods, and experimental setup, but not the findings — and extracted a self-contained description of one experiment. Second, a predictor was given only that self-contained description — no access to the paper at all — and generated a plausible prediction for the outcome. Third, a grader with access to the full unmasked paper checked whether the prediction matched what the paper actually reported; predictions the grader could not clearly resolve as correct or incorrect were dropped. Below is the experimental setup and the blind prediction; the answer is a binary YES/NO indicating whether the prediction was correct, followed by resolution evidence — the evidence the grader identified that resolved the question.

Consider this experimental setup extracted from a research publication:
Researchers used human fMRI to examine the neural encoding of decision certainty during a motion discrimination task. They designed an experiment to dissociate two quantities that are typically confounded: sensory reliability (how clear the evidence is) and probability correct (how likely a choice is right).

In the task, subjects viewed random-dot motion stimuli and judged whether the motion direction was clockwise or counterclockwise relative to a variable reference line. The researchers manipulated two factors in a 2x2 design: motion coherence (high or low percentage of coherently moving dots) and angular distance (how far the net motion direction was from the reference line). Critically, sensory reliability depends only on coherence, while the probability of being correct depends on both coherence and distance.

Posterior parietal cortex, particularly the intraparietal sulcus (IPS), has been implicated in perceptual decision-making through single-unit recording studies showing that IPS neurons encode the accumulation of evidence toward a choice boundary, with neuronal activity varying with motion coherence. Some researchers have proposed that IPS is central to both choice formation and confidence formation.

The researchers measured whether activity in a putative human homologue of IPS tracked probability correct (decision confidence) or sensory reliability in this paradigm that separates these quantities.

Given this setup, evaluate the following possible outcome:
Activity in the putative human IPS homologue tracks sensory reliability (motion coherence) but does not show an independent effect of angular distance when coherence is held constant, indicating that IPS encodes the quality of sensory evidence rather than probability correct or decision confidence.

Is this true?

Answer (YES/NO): YES